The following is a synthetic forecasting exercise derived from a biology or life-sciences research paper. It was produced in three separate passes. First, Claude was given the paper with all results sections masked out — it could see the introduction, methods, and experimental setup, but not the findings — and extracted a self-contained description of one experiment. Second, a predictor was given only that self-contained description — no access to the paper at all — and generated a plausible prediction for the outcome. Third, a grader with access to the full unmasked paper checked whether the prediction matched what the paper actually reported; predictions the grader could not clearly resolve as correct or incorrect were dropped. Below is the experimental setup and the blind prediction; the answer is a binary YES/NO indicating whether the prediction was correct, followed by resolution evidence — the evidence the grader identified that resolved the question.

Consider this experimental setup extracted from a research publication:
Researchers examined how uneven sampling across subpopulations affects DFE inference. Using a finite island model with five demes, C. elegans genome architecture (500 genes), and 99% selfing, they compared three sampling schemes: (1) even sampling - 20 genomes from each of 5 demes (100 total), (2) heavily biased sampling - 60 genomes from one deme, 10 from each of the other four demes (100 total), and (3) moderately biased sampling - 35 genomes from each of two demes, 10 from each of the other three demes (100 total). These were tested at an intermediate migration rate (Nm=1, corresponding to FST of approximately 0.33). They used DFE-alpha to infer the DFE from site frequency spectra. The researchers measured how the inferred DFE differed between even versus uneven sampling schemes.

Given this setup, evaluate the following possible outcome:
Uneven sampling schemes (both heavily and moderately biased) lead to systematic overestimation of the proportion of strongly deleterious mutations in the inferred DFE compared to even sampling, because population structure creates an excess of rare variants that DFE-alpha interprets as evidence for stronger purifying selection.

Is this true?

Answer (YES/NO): NO